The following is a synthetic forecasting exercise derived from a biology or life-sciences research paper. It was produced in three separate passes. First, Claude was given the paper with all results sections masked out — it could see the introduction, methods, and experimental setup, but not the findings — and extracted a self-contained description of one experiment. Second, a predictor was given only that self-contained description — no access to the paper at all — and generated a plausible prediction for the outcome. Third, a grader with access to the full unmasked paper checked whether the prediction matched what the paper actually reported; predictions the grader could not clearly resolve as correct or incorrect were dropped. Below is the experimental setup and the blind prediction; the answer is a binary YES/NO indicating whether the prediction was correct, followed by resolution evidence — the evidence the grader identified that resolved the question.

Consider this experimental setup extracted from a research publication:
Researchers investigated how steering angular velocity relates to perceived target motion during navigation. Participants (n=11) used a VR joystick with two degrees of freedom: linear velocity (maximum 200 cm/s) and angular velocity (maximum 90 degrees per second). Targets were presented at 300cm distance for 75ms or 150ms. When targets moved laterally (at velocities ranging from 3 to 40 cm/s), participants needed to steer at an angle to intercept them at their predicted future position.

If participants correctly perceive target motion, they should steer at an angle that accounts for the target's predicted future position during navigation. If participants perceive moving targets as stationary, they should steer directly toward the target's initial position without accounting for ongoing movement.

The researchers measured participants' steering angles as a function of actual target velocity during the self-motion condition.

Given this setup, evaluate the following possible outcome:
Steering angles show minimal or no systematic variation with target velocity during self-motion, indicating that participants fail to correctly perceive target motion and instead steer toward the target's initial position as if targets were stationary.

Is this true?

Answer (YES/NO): NO